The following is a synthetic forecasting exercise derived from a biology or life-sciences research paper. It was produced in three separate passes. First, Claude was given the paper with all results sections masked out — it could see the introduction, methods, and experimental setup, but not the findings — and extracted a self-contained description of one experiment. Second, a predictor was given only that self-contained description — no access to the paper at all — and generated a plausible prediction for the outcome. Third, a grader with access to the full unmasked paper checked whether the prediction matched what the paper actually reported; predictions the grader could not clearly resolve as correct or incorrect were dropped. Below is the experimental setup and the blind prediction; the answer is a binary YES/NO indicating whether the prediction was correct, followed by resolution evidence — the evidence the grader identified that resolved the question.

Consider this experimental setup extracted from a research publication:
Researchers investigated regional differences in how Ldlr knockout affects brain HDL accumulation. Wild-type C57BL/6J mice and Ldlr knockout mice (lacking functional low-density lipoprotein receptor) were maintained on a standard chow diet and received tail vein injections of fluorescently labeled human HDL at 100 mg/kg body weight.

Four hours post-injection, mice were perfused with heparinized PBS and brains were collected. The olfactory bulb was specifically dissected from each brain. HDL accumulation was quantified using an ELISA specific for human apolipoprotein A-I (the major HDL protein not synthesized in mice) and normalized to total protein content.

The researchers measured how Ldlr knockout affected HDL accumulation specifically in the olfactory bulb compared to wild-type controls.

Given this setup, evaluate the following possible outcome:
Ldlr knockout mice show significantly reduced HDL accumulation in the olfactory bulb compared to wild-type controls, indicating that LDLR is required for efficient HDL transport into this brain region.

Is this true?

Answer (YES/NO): NO